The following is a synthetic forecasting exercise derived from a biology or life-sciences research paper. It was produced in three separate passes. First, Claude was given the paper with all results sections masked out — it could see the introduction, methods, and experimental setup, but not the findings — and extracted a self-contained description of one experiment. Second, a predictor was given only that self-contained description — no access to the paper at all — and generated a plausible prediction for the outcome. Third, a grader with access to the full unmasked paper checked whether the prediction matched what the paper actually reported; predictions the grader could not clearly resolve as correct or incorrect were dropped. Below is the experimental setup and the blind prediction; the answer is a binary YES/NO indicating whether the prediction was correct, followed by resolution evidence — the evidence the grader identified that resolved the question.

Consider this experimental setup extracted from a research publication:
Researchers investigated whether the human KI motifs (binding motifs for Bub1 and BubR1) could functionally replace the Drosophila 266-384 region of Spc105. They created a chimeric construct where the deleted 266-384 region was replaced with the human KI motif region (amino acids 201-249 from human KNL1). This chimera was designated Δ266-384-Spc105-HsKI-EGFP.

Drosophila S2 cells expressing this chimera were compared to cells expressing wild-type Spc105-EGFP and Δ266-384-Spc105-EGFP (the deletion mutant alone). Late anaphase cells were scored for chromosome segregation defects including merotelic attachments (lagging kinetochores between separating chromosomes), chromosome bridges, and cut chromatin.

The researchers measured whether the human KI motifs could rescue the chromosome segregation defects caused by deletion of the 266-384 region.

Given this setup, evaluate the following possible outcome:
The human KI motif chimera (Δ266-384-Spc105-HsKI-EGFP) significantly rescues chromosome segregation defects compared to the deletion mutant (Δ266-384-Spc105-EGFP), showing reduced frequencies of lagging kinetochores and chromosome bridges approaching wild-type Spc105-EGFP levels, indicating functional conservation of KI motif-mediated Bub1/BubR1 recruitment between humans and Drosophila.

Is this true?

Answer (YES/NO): NO